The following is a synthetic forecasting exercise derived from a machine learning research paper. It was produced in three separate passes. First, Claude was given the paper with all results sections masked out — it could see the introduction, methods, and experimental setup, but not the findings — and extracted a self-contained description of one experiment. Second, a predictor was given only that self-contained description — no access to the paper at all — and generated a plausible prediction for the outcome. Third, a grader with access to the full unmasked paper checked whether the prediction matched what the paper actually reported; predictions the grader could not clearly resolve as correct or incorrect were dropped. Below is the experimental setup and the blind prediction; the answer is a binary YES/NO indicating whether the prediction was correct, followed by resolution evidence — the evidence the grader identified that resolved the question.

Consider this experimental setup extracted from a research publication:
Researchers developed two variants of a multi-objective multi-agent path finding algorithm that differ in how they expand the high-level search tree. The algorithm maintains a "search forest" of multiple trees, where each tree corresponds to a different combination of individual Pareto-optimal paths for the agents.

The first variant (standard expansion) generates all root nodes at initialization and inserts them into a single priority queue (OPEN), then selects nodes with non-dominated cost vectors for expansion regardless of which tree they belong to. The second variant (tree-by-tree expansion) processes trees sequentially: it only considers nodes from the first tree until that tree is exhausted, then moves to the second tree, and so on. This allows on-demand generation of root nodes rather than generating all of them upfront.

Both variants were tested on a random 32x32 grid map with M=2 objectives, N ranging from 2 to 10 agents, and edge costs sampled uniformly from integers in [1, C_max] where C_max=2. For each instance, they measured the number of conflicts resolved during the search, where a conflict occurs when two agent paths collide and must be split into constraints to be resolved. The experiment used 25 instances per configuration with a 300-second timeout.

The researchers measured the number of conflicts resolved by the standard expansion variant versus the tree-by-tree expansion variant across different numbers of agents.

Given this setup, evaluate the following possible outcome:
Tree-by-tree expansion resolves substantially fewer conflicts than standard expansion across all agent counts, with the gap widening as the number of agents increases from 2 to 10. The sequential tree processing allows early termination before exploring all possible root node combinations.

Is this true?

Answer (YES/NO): NO